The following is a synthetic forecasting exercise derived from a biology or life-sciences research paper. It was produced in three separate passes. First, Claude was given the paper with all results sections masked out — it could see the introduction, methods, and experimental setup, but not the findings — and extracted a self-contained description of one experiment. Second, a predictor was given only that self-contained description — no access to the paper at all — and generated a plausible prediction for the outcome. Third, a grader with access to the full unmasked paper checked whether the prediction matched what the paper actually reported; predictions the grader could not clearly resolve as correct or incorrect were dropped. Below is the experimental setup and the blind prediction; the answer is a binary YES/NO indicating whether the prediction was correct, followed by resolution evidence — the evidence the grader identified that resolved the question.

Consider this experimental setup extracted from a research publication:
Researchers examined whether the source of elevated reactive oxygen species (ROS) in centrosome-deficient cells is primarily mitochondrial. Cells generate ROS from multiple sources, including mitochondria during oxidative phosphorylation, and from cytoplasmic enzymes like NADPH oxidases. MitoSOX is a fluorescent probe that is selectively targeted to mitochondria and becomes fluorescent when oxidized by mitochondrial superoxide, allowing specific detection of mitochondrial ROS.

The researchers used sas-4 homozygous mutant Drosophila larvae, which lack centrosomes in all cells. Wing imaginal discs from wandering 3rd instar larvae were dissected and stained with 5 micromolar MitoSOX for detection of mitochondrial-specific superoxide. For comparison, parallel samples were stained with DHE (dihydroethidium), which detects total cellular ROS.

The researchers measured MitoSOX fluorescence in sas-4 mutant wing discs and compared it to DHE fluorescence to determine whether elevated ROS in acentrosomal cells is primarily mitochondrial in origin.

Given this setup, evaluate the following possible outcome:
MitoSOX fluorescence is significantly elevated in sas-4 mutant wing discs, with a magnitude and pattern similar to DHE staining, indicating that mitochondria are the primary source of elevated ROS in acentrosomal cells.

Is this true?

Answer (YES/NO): NO